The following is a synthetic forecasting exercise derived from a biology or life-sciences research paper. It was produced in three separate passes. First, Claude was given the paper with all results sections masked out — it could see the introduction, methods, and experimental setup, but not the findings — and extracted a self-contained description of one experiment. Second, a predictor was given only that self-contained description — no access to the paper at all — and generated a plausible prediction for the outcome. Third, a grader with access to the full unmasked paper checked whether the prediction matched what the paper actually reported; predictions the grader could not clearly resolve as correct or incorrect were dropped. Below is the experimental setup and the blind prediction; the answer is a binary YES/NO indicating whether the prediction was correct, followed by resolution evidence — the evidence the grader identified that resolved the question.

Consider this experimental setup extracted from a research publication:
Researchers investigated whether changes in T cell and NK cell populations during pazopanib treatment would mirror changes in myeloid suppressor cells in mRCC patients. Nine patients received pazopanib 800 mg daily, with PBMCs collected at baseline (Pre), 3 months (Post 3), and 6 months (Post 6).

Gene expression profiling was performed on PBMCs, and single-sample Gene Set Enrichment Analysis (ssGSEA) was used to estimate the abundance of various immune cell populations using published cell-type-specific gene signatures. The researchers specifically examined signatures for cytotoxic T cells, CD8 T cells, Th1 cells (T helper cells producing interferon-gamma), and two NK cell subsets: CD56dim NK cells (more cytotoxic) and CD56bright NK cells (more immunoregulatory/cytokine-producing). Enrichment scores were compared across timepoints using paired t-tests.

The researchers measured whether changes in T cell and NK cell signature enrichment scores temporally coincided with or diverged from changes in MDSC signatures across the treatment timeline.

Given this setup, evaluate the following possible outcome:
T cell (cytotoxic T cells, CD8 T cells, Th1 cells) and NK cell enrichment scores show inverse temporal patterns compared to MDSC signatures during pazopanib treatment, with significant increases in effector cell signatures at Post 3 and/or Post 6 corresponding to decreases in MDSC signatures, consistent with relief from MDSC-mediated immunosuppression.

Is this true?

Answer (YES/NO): YES